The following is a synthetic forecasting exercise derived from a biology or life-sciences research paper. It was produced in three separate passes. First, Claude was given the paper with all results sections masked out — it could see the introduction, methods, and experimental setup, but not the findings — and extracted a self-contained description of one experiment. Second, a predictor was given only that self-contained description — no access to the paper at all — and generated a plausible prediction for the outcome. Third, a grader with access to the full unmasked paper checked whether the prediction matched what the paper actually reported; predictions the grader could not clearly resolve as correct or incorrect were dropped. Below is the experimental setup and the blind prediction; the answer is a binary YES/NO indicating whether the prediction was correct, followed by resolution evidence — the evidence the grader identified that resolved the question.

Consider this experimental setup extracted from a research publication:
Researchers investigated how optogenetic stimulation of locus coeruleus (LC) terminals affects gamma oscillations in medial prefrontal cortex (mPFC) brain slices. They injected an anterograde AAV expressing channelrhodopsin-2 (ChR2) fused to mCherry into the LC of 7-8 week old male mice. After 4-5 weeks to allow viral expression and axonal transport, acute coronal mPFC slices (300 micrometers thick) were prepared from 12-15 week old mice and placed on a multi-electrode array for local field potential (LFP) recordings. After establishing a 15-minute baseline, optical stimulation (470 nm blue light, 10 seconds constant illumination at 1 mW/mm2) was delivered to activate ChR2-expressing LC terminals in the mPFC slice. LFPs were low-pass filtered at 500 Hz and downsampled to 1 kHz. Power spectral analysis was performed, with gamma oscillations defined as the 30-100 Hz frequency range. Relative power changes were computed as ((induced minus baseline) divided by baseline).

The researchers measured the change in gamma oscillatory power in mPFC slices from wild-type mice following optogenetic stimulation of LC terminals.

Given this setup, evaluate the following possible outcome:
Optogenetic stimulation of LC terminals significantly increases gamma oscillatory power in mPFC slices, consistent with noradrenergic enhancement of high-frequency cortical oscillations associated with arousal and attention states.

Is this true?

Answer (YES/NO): YES